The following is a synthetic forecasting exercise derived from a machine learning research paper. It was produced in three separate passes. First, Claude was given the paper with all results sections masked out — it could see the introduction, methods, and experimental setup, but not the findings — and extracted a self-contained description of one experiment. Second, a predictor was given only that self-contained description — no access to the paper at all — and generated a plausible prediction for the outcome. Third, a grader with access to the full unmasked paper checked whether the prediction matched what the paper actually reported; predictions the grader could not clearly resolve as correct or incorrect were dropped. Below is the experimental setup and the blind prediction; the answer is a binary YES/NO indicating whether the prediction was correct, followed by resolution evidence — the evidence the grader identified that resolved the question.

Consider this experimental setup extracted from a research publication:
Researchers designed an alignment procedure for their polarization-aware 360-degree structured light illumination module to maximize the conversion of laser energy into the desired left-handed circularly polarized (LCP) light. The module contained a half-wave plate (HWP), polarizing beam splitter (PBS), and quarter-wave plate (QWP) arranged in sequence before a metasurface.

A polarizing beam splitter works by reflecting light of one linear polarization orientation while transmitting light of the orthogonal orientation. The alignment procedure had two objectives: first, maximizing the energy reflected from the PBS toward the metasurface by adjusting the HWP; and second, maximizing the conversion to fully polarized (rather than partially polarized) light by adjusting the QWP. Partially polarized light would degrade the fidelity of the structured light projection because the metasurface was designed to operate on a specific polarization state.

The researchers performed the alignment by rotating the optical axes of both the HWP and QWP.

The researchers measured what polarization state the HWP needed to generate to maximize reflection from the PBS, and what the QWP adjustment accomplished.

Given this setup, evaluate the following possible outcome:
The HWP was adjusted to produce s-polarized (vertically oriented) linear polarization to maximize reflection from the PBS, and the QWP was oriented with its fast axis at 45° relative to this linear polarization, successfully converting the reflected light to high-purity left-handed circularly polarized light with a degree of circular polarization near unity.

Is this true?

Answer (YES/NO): NO